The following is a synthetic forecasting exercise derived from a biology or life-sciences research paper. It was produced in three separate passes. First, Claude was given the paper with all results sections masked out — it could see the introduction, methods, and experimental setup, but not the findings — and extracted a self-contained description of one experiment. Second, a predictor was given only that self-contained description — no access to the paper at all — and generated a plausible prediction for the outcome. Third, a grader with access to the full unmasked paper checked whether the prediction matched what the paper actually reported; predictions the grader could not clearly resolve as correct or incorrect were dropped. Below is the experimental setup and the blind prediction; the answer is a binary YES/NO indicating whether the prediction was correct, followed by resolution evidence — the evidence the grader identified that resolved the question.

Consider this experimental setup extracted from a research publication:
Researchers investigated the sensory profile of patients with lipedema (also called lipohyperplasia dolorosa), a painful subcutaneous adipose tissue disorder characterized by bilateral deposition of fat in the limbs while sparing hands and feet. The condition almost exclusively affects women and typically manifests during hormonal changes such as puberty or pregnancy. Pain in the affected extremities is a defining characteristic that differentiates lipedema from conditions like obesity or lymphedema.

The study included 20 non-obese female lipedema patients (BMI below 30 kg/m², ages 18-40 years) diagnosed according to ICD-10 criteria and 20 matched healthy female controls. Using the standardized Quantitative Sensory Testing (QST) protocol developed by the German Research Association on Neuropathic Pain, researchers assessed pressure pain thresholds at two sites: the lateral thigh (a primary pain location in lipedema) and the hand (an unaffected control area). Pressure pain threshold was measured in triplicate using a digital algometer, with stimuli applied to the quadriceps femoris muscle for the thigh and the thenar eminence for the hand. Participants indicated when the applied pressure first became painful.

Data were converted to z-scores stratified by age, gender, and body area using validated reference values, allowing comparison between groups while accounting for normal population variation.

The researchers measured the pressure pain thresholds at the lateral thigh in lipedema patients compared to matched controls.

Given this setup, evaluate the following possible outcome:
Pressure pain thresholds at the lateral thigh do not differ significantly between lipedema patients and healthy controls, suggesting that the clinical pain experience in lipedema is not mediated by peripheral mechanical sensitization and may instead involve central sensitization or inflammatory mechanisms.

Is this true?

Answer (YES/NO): NO